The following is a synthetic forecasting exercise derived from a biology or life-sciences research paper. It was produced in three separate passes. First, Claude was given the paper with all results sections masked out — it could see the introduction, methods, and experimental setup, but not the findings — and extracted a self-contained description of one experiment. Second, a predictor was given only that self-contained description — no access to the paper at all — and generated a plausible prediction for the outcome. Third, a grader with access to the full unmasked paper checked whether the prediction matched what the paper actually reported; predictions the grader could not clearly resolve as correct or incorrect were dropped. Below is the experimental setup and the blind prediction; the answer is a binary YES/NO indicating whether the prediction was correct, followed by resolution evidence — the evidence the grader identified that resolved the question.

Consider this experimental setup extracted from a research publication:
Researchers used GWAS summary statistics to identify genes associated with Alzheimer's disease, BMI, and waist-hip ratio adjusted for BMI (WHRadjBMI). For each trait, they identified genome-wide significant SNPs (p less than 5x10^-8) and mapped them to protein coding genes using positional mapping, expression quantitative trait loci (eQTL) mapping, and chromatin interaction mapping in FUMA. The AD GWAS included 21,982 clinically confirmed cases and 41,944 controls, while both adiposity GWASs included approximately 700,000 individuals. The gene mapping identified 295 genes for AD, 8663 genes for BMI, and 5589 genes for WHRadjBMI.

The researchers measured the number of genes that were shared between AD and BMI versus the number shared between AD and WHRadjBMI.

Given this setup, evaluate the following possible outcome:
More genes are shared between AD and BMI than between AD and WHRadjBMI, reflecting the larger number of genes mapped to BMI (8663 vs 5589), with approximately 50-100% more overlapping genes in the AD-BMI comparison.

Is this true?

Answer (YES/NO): NO